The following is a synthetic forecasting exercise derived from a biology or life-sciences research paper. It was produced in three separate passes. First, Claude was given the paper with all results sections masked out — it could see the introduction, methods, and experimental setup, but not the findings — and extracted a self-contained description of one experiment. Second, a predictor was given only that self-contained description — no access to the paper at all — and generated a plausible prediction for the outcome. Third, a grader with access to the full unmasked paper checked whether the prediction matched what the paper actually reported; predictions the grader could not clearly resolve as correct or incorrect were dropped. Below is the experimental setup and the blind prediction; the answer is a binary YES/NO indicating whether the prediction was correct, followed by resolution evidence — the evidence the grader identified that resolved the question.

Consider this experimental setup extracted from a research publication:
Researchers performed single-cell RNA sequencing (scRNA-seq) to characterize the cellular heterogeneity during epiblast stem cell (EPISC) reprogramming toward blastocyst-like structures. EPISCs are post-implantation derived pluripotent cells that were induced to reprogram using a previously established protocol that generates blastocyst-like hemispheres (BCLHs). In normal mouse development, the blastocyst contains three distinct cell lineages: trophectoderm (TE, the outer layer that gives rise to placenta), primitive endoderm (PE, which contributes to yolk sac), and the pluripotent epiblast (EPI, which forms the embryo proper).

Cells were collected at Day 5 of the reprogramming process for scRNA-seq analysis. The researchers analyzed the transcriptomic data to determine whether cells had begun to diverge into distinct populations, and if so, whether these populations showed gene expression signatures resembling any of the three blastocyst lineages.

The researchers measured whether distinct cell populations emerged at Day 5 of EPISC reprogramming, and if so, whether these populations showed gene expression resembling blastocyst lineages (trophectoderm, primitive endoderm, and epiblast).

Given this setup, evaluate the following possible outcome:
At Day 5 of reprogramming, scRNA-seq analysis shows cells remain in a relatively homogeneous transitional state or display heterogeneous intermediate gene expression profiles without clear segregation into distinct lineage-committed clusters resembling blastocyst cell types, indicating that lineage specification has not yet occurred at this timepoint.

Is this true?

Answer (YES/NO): NO